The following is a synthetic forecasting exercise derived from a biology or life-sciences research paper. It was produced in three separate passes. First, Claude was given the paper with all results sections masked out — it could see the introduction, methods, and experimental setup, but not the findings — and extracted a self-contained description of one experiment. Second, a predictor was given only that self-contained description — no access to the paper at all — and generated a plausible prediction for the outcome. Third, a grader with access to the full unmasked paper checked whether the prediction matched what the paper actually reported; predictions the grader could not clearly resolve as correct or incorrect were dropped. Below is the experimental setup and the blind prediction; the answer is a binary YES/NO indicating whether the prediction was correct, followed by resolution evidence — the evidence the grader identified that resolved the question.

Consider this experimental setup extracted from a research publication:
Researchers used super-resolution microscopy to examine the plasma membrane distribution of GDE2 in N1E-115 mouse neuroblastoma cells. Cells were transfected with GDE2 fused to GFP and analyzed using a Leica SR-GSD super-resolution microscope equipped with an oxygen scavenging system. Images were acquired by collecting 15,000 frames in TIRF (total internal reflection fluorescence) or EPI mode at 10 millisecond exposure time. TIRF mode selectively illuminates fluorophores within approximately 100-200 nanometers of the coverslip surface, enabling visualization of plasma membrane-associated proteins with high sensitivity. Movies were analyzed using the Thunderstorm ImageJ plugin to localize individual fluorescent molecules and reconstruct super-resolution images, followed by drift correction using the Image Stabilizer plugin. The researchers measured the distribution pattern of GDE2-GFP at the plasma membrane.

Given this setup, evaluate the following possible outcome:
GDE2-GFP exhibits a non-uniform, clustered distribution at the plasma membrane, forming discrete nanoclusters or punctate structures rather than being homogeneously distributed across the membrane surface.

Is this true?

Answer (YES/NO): YES